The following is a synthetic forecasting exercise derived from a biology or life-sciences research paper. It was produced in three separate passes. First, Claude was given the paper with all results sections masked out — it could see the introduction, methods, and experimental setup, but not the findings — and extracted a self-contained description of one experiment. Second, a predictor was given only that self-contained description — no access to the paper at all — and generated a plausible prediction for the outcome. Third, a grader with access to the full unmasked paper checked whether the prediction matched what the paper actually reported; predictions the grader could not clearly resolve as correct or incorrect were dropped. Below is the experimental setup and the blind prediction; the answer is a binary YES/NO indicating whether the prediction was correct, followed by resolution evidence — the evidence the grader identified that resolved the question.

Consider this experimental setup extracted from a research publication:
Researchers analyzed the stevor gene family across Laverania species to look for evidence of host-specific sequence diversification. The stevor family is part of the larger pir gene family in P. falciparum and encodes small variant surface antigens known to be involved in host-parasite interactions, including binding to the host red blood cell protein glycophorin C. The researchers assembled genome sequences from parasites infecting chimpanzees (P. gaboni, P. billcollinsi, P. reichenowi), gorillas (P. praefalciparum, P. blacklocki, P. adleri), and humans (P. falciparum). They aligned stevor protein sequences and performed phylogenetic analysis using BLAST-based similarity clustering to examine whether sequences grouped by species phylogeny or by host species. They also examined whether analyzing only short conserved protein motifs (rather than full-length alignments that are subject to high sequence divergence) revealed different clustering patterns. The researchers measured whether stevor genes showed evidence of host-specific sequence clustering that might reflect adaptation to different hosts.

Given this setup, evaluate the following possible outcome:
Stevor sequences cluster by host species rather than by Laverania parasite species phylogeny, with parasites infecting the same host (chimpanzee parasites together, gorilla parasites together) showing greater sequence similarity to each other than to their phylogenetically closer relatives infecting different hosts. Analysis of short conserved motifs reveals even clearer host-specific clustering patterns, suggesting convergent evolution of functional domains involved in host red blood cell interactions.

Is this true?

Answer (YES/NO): NO